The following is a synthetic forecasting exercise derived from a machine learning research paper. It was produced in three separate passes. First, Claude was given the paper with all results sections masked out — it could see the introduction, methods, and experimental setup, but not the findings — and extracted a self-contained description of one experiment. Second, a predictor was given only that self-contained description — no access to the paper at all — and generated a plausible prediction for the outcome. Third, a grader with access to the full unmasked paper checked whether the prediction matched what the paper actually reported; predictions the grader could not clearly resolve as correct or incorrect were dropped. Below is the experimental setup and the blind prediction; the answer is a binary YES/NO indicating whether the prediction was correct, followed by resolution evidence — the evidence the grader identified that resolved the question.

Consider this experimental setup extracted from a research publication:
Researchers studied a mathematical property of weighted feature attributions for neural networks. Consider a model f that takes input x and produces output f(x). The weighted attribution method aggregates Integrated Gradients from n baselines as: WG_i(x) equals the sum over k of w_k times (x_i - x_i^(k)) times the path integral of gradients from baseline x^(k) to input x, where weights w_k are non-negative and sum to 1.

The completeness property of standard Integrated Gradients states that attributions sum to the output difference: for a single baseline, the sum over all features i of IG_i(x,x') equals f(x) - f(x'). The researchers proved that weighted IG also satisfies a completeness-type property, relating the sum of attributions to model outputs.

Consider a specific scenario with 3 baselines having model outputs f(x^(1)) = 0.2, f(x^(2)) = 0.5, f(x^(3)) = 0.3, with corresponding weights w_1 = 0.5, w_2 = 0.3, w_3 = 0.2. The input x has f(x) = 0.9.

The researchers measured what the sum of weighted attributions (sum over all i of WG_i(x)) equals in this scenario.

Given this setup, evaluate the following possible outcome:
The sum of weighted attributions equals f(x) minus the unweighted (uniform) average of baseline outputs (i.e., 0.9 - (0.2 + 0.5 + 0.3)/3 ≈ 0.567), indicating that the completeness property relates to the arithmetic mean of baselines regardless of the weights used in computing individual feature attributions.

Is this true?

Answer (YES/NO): NO